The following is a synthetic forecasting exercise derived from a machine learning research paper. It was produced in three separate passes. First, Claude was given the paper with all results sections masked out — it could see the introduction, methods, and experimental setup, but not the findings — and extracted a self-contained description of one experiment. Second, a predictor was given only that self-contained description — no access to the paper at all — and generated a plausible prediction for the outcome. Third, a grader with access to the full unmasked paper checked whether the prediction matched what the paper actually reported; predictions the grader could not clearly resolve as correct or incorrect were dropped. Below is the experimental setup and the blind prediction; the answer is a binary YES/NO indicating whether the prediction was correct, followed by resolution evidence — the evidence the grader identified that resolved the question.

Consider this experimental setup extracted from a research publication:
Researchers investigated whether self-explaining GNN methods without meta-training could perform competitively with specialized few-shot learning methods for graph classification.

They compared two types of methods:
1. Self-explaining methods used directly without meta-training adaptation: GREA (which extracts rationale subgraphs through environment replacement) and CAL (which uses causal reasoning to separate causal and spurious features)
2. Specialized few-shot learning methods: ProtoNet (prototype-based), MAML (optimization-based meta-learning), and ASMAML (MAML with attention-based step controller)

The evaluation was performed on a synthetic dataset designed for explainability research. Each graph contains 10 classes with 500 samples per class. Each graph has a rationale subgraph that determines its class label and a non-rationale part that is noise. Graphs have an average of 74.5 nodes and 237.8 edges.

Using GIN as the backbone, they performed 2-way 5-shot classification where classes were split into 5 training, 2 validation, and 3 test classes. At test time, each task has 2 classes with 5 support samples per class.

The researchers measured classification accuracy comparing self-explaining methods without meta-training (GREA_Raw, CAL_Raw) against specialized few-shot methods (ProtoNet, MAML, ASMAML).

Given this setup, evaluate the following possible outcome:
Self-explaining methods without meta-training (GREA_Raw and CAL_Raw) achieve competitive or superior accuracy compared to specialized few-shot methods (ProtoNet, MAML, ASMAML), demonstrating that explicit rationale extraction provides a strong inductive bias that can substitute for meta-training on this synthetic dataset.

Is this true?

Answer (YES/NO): NO